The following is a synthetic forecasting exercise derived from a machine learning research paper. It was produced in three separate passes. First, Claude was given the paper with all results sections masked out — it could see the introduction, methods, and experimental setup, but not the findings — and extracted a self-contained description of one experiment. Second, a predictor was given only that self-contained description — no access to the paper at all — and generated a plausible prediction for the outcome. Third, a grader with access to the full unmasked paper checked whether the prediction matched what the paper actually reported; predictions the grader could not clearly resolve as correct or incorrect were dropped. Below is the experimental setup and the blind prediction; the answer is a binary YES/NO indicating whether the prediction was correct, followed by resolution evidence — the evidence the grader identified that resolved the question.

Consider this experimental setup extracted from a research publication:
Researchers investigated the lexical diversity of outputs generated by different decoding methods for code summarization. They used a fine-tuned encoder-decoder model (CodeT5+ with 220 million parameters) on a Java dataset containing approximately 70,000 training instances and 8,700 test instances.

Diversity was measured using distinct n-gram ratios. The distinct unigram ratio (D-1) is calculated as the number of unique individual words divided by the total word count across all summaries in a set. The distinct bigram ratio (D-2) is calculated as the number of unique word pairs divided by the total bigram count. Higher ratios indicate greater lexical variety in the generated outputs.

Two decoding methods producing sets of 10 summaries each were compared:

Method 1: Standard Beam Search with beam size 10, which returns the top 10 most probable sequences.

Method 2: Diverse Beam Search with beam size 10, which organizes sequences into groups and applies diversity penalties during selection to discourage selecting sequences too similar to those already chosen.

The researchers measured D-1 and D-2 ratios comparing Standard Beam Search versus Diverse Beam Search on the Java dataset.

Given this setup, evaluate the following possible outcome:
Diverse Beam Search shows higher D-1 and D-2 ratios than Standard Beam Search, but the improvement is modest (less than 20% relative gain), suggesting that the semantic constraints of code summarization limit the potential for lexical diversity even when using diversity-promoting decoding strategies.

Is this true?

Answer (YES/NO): NO